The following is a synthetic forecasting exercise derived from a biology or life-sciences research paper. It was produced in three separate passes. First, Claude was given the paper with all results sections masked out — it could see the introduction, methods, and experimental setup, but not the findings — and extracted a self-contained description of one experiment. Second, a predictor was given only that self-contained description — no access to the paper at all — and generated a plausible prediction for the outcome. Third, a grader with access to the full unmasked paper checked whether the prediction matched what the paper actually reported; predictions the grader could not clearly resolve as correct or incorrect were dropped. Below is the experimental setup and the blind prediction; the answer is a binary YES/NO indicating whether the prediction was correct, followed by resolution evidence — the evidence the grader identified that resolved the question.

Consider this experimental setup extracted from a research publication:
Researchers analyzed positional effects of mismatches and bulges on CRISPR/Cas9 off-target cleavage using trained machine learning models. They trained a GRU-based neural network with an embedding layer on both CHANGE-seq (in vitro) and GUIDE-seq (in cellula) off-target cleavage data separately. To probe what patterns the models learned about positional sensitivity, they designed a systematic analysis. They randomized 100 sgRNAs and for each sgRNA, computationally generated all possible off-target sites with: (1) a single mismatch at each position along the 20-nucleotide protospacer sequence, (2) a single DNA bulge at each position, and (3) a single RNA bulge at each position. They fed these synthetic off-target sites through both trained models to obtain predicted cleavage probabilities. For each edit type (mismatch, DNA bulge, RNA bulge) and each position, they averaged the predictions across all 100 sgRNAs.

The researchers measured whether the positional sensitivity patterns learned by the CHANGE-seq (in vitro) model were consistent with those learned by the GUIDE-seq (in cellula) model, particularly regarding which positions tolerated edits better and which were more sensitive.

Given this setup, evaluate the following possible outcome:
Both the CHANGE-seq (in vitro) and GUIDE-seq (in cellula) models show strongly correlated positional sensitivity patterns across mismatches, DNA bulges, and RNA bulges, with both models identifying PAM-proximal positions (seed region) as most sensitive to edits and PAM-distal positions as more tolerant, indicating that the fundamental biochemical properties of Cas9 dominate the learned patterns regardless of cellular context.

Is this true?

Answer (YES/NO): NO